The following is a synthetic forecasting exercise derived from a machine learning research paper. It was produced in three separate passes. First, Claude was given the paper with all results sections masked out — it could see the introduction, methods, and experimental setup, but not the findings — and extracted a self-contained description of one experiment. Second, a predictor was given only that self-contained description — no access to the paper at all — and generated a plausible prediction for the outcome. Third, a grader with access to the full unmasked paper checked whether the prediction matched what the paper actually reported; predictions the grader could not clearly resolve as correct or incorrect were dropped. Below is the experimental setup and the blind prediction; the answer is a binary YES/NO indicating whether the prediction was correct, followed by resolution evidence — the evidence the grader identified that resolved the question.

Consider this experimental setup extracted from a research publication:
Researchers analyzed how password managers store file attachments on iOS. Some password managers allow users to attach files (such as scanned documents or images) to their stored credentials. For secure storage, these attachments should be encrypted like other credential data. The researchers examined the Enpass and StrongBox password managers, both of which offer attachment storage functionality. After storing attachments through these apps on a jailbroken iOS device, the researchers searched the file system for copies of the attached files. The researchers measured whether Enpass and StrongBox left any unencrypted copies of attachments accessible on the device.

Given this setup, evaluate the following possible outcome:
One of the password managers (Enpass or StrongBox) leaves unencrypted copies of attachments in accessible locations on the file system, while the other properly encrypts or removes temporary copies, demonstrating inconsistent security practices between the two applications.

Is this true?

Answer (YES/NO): NO